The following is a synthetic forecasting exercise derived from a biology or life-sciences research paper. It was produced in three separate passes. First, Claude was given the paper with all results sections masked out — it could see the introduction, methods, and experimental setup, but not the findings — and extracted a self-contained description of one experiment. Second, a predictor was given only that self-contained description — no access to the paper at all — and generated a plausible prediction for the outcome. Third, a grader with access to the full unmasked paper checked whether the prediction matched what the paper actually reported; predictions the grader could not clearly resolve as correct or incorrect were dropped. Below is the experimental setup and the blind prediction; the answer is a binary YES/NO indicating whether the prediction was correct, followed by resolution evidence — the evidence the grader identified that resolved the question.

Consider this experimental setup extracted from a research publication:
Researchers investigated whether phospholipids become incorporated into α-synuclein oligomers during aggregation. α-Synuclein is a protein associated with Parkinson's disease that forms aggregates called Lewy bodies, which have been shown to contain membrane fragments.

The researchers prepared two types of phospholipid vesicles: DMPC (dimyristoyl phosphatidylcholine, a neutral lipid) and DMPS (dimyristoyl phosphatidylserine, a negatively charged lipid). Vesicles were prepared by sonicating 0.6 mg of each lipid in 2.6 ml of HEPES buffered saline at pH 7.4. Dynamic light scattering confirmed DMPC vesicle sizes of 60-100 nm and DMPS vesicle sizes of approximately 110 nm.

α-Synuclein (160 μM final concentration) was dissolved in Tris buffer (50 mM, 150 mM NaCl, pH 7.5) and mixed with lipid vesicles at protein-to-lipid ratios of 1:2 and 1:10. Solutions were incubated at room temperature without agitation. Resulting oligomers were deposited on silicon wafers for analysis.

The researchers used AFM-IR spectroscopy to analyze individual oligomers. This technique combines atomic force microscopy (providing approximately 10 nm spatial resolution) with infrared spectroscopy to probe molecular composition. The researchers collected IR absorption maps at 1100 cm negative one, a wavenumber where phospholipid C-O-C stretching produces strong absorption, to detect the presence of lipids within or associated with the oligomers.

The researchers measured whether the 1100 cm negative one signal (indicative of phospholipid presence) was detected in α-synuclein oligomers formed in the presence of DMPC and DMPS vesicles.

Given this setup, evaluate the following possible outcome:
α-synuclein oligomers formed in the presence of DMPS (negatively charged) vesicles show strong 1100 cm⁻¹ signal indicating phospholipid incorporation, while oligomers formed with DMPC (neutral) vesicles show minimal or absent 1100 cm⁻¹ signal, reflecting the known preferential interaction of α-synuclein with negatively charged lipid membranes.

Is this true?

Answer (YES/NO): NO